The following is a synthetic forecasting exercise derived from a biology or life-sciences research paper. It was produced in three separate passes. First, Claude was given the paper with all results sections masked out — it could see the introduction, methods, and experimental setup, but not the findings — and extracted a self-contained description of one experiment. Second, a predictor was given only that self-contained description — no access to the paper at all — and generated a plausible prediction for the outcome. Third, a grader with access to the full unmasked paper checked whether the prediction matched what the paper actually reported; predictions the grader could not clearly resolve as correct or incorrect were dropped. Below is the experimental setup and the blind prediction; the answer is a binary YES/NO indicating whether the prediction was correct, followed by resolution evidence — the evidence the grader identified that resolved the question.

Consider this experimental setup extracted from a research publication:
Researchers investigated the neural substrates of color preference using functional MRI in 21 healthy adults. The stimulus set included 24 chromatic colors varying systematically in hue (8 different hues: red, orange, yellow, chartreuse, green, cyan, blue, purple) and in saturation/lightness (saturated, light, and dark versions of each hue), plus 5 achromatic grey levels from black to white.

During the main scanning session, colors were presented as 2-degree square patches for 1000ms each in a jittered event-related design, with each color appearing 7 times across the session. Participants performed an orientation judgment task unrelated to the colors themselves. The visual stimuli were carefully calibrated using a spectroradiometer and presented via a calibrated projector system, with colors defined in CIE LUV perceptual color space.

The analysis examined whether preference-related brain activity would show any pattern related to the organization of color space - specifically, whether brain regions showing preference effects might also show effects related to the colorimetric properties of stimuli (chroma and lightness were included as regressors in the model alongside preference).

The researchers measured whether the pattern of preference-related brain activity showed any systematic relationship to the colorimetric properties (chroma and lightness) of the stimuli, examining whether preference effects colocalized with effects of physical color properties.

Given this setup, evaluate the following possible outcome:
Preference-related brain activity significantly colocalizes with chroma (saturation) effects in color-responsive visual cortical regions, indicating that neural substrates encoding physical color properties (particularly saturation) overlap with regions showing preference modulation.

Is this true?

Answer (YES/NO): NO